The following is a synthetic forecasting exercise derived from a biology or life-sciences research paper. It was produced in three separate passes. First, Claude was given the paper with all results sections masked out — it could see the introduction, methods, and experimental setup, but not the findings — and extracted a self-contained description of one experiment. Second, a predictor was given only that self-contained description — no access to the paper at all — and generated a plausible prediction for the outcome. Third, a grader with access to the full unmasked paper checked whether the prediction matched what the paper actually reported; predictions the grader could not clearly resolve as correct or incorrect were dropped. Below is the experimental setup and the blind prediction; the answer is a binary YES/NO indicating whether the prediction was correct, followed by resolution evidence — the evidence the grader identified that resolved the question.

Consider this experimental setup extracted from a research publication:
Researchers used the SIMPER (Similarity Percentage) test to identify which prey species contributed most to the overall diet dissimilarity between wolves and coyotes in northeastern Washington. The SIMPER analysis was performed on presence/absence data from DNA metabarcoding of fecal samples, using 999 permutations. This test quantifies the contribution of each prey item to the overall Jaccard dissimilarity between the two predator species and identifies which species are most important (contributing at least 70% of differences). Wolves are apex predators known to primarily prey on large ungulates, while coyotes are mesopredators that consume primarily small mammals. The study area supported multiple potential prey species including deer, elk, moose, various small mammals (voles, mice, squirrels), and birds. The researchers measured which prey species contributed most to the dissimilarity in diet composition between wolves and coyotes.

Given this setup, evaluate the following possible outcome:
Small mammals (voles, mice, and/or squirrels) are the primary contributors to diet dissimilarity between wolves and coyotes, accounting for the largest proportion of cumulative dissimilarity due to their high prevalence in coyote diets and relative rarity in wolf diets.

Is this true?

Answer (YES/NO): NO